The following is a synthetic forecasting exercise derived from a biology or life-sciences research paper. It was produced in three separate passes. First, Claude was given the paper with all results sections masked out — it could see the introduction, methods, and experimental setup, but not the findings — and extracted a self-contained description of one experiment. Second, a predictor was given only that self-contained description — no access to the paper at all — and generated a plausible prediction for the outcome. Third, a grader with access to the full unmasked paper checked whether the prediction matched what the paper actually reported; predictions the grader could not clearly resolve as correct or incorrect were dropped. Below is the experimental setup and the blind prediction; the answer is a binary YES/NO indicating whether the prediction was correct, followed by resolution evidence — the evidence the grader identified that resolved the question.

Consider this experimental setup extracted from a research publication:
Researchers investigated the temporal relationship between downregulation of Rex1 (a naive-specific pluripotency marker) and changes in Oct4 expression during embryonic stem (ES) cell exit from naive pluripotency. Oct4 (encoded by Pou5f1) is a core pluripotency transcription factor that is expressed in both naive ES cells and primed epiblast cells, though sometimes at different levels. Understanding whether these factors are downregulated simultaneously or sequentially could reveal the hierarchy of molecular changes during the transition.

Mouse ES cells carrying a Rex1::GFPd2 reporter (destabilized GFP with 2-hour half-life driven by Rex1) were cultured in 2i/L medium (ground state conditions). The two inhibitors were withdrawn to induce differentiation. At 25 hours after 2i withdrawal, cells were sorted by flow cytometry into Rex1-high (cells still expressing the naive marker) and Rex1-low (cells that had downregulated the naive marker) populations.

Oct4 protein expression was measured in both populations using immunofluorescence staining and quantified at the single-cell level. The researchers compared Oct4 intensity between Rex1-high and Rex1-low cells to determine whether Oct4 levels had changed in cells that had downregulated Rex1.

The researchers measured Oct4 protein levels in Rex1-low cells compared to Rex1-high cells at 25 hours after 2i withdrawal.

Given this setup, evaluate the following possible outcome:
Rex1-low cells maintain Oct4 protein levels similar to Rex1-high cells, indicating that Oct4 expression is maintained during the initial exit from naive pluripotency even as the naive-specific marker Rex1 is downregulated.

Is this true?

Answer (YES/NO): YES